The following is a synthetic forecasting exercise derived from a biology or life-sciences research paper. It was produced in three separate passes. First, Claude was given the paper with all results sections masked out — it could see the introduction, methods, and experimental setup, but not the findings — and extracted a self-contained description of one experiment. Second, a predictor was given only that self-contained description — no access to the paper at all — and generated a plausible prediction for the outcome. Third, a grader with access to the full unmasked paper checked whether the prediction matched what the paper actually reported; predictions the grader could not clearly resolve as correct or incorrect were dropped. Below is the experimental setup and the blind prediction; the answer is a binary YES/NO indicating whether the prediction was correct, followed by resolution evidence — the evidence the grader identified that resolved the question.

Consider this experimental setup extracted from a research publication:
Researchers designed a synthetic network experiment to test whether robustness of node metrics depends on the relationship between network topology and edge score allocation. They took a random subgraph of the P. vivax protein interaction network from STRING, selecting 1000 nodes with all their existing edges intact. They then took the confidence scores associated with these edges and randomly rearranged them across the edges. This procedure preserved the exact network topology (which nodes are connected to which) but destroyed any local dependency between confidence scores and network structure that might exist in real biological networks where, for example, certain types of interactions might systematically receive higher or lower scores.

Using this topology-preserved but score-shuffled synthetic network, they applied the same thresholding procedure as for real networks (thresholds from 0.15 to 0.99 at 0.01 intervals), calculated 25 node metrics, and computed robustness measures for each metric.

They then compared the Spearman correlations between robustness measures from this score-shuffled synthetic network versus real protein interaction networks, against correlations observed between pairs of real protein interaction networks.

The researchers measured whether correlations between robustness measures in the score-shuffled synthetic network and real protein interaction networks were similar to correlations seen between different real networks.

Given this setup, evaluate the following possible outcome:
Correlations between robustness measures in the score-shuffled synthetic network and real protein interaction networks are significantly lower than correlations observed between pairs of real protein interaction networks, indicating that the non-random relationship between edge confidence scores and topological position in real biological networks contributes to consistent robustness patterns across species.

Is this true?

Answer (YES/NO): YES